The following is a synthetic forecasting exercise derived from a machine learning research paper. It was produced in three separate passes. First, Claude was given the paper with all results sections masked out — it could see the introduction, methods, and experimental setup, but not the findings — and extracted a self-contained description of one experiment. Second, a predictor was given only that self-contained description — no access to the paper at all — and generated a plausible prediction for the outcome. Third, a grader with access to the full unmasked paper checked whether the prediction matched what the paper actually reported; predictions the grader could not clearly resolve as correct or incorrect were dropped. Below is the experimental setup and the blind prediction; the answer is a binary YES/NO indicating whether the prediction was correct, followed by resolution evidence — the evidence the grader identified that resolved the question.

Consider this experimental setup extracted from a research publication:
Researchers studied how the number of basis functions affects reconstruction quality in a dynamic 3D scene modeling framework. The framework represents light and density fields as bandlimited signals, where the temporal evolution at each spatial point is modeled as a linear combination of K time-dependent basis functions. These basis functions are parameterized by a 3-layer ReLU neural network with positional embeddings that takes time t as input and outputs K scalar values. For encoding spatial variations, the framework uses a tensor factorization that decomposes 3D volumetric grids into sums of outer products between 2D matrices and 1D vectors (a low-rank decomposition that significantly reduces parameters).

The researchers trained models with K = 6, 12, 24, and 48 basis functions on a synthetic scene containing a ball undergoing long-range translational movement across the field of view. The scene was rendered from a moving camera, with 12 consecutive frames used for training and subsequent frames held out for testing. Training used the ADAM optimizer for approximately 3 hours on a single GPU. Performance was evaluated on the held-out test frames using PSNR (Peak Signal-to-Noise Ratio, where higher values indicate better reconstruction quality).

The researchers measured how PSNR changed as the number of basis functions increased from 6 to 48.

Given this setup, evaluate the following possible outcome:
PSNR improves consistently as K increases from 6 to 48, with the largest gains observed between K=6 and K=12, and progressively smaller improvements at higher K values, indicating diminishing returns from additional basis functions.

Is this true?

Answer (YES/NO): NO